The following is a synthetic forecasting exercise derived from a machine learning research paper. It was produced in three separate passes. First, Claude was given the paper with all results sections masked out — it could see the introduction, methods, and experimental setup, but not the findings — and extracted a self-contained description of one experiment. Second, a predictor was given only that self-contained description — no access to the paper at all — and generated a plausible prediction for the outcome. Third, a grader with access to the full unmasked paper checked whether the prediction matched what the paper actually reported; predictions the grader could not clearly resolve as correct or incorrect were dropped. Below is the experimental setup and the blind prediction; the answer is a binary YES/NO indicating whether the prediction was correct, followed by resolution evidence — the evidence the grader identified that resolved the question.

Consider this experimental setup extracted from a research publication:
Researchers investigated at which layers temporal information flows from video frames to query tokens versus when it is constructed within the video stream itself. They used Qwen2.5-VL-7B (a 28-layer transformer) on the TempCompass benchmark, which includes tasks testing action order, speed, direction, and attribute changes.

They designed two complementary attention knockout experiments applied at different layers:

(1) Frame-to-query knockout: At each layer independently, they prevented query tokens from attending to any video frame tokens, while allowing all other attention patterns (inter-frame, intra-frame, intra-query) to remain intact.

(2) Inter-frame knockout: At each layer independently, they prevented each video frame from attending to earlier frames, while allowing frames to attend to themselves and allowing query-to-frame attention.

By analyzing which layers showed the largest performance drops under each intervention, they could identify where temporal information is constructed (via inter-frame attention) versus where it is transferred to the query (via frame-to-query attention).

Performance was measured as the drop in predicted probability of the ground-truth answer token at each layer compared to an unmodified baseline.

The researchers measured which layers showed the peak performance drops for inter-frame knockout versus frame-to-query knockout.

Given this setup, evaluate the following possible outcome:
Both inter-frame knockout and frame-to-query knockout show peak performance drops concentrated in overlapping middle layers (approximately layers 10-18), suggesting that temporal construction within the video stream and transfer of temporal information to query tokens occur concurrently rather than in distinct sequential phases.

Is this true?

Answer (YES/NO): NO